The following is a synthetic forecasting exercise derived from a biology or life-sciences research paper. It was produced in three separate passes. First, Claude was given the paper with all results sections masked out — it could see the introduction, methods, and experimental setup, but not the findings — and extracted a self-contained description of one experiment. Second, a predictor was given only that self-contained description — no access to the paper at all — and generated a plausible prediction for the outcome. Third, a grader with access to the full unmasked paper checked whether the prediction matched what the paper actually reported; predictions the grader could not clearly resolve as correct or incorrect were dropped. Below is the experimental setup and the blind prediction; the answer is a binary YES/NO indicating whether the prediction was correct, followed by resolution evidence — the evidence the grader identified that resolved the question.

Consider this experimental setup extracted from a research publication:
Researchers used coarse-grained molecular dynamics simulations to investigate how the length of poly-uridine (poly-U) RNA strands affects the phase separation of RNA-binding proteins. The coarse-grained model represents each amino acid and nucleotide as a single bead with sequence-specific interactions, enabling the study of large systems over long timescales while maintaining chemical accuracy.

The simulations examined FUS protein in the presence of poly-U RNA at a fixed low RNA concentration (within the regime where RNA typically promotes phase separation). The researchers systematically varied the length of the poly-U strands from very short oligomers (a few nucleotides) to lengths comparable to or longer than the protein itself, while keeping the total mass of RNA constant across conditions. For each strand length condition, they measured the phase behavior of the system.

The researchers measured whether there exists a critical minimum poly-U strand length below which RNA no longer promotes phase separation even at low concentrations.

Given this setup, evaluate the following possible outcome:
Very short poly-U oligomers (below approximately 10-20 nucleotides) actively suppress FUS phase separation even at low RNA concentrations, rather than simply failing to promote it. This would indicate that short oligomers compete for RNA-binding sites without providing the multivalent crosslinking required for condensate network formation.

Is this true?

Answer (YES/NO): NO